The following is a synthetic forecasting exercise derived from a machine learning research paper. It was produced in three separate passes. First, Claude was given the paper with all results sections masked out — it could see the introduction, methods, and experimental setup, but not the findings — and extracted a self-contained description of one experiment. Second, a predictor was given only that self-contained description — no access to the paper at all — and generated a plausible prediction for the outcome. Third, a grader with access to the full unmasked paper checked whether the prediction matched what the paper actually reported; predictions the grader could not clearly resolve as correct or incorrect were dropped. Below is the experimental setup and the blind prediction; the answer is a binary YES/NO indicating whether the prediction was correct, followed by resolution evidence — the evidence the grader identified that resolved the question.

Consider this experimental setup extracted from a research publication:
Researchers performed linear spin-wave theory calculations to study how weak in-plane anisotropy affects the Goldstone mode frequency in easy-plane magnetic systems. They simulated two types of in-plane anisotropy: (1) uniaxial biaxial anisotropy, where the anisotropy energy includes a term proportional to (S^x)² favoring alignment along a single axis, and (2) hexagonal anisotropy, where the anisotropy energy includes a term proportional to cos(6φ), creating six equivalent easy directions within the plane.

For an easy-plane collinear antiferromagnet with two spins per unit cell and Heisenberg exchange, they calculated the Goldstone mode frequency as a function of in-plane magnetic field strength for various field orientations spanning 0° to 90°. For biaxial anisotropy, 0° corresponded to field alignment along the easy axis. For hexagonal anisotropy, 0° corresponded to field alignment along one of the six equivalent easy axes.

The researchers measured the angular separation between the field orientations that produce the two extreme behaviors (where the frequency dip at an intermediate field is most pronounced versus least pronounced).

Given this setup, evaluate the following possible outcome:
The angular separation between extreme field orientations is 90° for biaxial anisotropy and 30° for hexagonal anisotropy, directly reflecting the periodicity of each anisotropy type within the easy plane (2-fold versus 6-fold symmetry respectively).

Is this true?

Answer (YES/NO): YES